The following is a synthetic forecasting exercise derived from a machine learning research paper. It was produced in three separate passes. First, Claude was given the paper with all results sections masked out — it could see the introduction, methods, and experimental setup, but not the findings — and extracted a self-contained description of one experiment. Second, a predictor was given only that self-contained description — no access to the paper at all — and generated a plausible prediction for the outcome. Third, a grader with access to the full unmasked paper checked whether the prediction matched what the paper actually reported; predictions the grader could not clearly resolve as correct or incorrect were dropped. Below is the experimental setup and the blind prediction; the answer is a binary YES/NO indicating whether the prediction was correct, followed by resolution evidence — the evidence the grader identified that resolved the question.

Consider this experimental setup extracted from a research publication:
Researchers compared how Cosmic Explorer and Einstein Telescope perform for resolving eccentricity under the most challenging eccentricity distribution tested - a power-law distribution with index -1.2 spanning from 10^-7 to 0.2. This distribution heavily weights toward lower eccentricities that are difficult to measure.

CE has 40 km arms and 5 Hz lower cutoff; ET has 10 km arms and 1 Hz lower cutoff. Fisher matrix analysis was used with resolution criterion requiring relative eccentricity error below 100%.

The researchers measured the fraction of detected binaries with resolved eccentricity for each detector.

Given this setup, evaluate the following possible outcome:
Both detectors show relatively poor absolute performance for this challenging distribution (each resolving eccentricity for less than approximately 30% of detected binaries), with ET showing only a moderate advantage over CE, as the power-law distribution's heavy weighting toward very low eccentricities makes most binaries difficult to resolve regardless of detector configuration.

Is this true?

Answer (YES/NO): YES